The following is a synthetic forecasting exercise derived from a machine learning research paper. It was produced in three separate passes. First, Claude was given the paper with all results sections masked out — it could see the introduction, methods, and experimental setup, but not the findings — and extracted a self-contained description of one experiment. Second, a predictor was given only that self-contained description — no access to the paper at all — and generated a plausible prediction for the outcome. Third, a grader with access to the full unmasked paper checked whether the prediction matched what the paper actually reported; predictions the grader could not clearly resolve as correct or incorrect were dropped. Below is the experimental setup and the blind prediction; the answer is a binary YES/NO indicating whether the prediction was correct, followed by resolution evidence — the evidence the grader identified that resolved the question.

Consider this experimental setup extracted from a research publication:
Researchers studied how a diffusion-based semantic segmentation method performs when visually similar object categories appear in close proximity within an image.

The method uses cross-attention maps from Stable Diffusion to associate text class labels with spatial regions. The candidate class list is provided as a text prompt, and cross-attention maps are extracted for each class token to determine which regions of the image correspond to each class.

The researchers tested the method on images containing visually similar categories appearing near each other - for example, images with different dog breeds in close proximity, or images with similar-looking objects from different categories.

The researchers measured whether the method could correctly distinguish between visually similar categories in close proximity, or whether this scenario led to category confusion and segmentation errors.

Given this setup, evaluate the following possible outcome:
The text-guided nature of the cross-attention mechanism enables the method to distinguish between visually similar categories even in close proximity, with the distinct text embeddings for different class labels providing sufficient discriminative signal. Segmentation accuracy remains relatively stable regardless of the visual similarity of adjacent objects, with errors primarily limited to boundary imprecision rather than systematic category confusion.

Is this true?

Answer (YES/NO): NO